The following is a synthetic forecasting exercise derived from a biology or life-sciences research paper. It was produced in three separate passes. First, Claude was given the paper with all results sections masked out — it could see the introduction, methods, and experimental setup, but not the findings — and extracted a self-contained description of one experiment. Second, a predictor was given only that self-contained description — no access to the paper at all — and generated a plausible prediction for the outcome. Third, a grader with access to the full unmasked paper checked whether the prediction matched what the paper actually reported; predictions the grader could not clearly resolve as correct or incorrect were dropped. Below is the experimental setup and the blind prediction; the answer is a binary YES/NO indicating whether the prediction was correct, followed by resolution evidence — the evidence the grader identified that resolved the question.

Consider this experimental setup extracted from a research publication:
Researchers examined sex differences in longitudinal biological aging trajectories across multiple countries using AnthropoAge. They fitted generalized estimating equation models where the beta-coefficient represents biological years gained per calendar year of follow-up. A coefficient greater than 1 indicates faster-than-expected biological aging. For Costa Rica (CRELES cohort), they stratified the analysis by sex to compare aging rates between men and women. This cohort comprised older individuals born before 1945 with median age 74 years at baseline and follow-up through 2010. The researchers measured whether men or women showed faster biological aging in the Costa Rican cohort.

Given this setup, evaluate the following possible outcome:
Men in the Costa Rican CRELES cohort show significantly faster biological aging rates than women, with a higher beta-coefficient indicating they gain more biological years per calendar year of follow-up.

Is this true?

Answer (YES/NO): NO